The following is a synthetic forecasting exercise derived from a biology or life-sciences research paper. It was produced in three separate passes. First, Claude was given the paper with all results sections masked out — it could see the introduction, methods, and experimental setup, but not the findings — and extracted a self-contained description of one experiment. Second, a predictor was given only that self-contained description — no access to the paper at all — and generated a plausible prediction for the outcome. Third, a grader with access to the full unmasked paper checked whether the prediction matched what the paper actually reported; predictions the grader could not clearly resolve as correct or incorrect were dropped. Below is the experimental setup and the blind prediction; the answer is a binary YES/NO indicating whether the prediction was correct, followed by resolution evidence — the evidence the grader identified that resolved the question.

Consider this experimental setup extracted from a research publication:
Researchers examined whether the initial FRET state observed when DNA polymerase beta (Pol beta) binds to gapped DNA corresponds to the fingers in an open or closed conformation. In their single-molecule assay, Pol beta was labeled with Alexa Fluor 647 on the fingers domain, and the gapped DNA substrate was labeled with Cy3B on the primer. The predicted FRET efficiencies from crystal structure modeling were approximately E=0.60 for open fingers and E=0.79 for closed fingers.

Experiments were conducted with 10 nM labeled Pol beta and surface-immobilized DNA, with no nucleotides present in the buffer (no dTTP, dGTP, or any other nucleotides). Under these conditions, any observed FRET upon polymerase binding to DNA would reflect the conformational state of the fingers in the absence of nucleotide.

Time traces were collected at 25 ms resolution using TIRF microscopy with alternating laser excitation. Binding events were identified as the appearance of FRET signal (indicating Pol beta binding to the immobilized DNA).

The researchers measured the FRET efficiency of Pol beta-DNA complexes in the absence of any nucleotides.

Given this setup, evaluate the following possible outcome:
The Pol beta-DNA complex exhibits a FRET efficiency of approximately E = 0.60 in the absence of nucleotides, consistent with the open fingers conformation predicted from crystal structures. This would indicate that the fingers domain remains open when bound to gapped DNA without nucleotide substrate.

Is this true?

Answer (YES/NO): YES